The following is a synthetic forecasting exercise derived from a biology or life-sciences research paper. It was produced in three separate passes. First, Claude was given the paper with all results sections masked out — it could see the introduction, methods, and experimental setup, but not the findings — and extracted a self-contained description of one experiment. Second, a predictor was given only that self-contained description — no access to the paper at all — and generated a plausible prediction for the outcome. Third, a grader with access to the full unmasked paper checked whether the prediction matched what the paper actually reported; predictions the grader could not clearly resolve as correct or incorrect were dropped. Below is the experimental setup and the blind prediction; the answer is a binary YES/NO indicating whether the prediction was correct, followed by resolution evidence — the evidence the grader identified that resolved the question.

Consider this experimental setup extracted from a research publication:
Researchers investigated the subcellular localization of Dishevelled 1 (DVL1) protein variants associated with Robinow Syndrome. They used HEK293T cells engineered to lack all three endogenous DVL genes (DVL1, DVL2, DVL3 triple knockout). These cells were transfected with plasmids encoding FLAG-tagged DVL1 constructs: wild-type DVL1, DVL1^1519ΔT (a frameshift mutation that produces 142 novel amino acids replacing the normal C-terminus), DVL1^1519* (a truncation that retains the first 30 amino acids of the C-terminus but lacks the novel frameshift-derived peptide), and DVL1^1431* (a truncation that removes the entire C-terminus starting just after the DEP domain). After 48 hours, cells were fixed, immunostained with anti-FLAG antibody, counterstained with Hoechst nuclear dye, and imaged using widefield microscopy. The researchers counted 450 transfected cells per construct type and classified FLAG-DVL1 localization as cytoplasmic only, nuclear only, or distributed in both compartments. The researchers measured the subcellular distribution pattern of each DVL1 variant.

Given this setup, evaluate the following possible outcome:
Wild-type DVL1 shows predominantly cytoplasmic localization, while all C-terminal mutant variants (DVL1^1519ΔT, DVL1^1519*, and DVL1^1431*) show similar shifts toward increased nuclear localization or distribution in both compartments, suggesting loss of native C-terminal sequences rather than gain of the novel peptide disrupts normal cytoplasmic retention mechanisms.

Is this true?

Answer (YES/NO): NO